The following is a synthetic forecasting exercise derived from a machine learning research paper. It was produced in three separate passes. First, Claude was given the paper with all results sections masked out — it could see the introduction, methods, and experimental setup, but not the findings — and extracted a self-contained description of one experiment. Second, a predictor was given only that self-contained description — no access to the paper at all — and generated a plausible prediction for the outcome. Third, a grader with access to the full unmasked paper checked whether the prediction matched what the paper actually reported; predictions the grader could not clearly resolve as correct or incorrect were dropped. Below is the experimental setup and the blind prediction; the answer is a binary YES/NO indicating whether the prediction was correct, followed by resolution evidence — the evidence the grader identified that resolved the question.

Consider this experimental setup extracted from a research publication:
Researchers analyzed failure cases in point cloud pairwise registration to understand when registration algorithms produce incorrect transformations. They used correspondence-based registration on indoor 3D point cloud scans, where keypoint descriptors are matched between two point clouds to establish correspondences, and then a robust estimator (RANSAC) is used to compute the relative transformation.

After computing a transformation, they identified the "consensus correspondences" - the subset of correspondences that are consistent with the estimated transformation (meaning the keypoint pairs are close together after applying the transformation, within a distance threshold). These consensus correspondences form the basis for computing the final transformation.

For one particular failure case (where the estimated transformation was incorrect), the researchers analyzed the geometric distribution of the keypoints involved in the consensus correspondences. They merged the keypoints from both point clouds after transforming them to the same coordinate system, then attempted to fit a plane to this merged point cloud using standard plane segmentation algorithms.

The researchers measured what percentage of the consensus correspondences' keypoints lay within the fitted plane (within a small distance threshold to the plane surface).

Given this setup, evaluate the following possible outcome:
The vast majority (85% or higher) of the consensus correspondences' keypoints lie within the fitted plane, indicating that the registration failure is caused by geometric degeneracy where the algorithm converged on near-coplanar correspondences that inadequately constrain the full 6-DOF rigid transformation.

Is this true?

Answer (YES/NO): NO